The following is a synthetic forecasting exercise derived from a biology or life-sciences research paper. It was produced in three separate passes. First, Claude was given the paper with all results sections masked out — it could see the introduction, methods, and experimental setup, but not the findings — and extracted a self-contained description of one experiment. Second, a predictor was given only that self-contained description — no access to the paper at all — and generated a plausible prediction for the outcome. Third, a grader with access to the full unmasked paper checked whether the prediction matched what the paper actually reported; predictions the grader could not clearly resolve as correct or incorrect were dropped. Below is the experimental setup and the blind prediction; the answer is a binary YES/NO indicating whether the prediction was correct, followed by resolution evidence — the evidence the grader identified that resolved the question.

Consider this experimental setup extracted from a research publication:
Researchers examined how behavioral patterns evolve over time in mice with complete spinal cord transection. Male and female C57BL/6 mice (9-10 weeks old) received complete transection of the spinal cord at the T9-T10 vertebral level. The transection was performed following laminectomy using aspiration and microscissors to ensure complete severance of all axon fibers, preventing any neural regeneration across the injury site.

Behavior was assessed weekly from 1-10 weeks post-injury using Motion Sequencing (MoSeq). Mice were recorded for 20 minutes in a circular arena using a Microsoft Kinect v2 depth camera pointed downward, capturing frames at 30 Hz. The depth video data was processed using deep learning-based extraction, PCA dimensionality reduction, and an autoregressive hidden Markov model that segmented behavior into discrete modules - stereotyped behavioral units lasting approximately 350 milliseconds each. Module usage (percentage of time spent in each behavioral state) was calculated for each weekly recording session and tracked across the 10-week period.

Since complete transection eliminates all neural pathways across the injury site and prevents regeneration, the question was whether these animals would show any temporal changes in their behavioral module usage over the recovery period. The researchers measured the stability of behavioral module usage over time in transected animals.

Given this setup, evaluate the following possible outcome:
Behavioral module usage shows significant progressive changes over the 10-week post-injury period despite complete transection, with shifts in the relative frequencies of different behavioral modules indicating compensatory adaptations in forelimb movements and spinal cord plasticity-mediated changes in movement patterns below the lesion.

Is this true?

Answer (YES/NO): NO